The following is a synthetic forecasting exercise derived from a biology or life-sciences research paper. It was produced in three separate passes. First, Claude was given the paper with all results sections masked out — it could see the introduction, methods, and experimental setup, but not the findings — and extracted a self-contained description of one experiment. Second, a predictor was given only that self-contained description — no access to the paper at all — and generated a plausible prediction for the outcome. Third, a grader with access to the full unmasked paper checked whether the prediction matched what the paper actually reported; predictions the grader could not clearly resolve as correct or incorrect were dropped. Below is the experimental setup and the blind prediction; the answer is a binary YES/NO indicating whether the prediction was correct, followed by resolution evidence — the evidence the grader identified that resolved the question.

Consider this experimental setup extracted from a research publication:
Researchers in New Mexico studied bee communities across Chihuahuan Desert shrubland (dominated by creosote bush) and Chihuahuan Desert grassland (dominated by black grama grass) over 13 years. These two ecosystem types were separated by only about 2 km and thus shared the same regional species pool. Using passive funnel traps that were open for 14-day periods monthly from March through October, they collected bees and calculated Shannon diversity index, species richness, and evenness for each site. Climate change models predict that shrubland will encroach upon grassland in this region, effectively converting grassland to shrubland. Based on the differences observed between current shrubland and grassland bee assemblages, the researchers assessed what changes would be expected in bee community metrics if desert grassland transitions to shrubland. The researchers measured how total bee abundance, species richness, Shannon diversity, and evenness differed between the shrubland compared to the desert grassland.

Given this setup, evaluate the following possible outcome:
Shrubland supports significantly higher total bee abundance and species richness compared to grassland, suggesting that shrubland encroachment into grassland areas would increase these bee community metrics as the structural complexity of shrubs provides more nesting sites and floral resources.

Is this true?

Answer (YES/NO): NO